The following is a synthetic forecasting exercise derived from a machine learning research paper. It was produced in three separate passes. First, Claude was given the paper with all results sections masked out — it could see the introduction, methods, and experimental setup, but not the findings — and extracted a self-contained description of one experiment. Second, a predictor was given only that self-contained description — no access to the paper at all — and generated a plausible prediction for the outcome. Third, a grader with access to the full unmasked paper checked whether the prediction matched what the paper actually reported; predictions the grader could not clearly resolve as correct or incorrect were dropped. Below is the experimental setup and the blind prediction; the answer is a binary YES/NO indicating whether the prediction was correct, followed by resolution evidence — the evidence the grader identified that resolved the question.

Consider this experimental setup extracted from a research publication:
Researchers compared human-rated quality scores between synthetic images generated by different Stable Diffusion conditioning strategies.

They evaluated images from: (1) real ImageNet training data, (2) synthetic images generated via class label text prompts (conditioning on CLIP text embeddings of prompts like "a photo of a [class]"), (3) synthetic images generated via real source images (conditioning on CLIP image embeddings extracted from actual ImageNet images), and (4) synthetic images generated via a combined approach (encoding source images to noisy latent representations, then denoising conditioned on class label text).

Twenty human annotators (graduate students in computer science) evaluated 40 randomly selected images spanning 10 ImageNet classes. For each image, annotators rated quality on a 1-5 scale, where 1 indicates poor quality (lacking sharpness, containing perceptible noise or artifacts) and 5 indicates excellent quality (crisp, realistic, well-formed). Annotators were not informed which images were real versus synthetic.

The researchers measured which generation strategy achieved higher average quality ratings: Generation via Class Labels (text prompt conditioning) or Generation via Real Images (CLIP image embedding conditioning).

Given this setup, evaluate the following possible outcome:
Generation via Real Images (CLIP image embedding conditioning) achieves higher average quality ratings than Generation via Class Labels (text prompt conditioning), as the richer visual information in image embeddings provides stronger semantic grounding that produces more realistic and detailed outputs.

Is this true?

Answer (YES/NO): NO